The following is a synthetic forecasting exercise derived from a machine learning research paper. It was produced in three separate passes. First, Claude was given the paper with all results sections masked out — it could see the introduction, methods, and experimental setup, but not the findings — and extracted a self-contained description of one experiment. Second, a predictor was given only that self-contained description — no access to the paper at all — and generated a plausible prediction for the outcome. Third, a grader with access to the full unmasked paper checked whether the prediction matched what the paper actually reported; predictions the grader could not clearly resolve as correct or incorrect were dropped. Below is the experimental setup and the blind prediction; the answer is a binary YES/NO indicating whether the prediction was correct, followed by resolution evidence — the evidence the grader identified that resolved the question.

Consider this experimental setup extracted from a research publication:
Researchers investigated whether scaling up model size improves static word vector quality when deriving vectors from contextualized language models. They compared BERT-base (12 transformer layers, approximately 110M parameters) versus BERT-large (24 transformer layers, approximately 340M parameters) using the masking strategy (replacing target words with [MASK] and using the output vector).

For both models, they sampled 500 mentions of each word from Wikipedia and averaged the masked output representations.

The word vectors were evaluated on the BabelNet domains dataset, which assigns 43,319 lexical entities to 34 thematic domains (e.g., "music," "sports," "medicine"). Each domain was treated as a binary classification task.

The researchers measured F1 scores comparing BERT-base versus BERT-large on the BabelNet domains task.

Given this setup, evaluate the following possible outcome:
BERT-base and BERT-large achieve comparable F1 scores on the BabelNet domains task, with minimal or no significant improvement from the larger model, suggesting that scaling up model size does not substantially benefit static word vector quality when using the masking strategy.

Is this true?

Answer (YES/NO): YES